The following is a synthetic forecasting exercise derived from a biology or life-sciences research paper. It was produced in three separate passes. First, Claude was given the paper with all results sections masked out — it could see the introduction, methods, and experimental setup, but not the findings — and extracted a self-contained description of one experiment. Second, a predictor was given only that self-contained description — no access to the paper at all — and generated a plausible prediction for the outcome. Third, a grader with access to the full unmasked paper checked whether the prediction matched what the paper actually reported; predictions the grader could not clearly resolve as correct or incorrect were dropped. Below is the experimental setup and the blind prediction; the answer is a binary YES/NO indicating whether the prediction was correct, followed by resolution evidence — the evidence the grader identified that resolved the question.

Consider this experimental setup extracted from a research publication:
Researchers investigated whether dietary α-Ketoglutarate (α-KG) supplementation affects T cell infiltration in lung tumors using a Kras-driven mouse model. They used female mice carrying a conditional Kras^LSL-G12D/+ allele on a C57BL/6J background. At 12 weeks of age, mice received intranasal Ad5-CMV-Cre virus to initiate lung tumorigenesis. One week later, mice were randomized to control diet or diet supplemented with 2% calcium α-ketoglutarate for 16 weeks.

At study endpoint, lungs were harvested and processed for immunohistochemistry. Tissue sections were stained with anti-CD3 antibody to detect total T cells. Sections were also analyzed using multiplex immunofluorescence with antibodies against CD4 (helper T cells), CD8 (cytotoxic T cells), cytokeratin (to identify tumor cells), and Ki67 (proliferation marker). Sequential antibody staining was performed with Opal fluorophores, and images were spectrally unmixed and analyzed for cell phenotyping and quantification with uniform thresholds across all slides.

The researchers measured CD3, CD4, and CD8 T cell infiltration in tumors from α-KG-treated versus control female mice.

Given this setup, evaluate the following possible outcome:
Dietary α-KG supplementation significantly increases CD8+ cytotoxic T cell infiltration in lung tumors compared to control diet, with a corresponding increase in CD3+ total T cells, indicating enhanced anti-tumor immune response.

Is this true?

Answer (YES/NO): NO